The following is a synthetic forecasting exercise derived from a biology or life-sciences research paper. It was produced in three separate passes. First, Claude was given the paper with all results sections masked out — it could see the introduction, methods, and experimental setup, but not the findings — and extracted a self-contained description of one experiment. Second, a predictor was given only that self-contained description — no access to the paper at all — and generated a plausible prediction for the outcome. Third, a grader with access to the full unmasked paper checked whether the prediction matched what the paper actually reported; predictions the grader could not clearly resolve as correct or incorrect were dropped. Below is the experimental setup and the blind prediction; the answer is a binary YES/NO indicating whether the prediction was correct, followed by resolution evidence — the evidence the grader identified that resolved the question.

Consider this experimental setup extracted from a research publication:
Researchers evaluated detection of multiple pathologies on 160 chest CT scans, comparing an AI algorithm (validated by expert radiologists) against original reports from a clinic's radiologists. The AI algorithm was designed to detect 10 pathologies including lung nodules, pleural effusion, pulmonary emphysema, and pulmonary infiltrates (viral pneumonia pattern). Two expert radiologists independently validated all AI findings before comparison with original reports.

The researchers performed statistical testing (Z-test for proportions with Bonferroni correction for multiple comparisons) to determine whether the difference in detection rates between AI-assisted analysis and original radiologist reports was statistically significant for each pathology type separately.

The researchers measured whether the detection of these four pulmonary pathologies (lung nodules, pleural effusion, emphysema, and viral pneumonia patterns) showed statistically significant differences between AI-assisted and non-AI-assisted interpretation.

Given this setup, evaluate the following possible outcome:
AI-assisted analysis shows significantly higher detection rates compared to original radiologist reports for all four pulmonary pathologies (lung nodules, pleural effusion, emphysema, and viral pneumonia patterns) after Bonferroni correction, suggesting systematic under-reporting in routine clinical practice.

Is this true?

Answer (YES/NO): NO